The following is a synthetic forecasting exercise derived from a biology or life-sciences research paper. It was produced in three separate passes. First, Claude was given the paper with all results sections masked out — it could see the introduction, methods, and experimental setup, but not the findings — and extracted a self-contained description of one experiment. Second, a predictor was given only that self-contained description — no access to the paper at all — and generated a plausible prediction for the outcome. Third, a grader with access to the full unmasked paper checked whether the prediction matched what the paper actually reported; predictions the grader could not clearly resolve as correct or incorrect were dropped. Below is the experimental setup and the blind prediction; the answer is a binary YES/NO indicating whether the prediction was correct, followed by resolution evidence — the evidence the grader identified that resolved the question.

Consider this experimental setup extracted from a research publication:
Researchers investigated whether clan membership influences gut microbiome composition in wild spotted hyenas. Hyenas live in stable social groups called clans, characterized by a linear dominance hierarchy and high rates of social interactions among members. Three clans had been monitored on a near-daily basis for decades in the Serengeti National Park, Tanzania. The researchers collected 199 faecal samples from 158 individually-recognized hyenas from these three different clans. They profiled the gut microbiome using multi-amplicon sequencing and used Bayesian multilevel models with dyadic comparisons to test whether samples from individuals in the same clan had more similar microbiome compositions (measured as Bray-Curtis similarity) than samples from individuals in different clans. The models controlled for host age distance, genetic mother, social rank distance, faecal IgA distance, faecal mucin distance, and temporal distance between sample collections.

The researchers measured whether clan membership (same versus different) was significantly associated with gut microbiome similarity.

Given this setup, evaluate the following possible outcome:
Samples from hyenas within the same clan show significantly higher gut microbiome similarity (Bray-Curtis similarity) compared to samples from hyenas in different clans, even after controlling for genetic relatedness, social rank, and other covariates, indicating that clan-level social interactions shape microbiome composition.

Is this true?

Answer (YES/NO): NO